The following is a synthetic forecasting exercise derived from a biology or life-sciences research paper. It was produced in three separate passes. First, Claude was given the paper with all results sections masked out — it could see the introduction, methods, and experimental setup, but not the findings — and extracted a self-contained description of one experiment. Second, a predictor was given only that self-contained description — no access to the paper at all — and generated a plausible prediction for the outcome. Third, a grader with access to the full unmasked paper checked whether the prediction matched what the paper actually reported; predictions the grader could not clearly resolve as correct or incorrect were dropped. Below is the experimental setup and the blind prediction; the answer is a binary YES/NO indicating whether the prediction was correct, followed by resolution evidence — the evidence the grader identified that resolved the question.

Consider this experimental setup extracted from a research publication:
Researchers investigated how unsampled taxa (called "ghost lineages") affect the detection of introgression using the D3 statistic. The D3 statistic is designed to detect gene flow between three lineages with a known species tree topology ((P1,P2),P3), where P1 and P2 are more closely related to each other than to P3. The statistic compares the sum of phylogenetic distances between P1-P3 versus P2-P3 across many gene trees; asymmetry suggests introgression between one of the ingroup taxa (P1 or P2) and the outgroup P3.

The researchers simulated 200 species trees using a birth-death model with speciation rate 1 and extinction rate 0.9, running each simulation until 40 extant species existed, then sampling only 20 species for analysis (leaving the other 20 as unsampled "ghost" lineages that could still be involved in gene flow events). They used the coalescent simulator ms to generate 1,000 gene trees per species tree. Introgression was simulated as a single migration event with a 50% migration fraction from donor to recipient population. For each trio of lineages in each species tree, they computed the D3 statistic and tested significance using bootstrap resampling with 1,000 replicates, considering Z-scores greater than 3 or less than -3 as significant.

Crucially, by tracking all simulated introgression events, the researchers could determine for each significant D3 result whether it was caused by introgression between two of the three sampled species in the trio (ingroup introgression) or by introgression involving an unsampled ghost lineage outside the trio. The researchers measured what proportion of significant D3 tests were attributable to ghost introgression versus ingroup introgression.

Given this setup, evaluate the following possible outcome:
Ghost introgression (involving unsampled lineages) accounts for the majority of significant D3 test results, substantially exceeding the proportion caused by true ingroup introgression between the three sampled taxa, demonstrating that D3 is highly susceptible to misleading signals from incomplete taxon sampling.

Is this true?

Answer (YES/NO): YES